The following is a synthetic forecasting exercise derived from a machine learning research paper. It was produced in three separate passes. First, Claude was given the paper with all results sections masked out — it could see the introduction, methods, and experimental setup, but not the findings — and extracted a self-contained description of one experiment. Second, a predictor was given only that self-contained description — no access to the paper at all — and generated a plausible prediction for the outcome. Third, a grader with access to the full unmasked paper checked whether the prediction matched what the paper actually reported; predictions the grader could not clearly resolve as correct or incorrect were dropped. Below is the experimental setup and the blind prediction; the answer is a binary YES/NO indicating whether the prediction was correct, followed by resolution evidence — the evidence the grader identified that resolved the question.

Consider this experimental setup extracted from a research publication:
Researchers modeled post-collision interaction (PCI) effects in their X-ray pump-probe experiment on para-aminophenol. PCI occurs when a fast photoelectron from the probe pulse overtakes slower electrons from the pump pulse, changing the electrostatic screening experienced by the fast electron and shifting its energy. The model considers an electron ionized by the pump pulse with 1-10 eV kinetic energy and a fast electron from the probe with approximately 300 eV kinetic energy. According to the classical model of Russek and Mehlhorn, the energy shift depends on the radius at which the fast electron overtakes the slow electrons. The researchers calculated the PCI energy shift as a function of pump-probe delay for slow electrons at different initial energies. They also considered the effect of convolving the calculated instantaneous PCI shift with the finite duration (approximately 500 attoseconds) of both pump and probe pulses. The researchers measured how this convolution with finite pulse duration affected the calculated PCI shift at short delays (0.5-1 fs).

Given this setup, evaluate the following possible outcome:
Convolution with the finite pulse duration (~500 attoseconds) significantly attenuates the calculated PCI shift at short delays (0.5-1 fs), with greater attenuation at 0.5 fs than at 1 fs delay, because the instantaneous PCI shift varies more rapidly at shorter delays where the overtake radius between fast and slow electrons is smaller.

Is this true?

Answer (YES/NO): NO